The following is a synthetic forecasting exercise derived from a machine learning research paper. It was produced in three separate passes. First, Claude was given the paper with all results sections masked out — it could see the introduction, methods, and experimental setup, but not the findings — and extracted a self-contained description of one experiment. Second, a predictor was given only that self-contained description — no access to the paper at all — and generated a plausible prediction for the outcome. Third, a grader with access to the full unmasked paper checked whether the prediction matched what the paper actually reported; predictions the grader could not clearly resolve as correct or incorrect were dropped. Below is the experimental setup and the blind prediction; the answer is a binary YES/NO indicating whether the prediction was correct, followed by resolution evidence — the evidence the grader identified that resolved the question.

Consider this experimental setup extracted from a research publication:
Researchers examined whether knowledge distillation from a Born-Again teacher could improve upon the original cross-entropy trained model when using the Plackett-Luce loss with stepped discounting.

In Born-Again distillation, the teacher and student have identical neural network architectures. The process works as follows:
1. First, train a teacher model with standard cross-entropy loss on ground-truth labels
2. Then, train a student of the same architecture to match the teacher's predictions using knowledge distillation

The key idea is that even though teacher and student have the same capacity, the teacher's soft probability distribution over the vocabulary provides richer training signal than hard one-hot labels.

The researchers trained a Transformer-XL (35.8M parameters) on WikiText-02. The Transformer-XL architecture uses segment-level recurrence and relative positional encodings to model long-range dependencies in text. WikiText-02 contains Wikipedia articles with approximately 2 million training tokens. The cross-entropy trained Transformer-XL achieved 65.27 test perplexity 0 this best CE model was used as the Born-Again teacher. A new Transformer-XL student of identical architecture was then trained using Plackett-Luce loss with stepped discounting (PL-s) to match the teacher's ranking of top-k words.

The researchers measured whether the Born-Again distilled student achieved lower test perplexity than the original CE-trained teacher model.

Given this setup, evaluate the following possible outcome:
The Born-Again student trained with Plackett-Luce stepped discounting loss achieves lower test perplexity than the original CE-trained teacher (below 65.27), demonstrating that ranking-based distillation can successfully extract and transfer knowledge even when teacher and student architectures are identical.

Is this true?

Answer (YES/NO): YES